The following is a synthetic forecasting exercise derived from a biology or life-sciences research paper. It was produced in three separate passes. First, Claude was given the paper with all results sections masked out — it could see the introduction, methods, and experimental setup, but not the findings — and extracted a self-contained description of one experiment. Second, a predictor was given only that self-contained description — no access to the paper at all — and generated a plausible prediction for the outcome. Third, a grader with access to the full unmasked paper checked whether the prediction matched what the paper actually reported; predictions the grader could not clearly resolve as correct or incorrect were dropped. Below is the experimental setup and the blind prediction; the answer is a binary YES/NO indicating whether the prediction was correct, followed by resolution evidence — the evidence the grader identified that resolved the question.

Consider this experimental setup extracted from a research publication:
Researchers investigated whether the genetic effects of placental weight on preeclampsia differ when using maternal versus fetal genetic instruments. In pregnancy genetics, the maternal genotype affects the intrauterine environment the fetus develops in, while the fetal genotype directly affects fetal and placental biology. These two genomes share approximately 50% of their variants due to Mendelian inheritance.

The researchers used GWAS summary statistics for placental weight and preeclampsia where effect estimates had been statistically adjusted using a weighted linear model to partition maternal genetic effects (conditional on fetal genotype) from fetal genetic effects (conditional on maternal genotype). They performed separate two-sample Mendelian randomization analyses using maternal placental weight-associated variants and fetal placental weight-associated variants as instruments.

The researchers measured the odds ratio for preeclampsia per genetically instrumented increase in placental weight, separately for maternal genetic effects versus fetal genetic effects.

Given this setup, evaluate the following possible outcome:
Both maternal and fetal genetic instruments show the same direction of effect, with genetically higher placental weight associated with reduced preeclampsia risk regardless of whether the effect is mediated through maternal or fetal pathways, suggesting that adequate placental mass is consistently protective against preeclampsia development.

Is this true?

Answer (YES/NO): NO